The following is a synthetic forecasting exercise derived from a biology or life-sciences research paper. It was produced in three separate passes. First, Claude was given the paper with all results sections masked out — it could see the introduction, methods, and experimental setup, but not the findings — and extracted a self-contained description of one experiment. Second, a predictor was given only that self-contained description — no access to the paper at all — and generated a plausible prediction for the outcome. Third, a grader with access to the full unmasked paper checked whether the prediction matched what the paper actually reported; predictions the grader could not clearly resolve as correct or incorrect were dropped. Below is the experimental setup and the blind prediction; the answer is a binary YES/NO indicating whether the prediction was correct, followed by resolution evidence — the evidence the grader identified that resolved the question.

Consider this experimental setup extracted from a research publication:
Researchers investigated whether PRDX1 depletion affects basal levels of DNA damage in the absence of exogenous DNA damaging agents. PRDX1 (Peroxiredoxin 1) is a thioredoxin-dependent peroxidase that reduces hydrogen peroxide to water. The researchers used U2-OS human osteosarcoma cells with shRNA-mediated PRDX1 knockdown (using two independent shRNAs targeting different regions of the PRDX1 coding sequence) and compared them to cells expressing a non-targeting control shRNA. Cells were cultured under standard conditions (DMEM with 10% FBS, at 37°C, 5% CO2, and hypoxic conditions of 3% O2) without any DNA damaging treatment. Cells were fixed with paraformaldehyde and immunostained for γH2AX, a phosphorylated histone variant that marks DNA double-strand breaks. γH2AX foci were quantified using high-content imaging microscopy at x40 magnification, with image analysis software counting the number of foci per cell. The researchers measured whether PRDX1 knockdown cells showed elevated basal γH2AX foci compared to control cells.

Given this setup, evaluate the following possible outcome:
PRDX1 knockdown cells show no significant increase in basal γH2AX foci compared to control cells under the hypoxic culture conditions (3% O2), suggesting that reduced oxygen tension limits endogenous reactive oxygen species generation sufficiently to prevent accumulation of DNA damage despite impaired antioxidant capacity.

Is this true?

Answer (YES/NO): NO